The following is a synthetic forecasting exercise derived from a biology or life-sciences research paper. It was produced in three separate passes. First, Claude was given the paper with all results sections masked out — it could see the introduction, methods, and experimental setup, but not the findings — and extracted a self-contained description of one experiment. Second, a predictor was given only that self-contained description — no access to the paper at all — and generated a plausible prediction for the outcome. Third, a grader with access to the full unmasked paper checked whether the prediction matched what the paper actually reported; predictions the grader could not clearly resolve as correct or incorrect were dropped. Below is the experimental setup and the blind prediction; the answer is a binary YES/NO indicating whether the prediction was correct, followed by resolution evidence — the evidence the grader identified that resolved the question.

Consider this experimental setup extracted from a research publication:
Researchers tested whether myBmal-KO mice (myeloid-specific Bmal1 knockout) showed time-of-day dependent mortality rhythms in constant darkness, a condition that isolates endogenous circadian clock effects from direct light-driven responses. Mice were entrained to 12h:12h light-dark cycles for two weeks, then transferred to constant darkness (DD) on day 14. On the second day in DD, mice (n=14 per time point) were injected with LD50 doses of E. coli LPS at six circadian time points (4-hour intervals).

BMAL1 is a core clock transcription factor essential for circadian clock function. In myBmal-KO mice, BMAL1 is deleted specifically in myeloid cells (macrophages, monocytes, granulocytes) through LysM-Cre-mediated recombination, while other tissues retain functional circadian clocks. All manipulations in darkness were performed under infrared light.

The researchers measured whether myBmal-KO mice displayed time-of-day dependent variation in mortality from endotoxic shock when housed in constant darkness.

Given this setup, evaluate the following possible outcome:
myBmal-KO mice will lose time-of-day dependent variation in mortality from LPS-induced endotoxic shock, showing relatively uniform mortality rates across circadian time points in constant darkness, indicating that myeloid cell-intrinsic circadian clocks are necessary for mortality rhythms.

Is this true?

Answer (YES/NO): NO